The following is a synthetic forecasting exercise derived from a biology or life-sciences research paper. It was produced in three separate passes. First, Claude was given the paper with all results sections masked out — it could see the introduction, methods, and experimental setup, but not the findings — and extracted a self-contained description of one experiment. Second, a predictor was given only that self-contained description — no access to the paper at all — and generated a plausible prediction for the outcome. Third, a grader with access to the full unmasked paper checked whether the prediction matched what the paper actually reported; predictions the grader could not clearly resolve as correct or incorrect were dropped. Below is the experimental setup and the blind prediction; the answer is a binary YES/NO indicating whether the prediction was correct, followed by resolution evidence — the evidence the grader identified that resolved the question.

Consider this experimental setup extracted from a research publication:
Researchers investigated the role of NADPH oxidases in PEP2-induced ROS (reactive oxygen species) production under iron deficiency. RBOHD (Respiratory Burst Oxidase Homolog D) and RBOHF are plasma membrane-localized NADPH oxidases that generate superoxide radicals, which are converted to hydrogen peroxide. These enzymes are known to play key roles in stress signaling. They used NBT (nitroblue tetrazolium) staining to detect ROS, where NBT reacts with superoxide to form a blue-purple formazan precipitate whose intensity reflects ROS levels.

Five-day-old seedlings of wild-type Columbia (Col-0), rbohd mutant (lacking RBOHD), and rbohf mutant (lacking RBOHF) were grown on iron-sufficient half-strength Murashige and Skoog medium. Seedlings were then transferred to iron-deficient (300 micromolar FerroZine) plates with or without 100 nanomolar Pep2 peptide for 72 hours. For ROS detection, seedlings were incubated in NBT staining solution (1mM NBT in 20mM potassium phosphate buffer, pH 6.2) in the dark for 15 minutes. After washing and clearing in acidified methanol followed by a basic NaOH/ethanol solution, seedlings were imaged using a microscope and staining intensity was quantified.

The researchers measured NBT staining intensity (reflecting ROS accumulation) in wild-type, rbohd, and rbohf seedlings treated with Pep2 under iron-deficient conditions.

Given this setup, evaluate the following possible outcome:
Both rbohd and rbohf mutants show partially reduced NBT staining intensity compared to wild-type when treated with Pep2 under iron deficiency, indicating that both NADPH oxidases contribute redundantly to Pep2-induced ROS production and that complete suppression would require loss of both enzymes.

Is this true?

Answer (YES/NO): NO